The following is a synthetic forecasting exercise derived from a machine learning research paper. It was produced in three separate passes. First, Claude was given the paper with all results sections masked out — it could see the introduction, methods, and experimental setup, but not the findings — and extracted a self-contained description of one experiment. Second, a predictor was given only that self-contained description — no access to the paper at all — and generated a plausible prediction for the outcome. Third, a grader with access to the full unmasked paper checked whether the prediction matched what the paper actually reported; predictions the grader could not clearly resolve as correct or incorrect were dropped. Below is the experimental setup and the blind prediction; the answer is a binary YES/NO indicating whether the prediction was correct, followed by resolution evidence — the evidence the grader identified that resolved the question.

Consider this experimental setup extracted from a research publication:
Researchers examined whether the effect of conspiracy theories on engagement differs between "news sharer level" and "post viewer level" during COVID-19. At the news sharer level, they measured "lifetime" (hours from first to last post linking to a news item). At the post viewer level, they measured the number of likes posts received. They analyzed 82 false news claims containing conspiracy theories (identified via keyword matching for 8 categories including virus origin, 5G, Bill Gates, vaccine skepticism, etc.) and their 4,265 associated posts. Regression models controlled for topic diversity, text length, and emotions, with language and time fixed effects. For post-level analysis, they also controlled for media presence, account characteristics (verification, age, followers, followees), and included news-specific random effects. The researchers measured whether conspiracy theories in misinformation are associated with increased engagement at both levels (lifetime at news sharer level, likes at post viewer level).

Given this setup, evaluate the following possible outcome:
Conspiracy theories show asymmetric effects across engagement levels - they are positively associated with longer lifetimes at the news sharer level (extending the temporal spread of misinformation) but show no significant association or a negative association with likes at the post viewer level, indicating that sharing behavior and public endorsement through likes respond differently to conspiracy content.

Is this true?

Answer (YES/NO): NO